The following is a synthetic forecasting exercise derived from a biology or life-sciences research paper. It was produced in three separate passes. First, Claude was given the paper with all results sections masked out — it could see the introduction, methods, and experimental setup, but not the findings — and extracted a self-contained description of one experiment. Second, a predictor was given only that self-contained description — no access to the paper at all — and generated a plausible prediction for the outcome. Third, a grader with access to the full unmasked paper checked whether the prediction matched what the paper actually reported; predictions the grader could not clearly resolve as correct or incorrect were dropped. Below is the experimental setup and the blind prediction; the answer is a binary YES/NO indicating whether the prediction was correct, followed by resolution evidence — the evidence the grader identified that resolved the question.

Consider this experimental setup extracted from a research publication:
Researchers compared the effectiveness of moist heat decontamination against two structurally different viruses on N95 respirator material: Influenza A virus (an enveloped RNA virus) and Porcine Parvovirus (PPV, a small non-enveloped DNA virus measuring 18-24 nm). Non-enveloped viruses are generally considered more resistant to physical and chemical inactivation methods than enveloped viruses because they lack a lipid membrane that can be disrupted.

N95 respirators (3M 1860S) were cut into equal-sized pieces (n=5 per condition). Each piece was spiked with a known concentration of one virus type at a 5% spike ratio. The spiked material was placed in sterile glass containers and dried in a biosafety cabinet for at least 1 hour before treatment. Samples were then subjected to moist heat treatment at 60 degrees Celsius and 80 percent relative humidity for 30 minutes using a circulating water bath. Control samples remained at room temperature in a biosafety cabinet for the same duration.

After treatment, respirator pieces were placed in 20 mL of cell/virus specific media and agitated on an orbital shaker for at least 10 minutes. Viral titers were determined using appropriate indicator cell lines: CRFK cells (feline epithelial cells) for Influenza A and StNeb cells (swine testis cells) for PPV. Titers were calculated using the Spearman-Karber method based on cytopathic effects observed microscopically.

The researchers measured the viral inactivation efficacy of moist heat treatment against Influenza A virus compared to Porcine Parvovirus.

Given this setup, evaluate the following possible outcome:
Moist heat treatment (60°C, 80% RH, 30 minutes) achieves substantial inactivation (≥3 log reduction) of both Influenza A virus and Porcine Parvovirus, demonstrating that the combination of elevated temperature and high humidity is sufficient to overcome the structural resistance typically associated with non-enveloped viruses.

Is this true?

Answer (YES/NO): NO